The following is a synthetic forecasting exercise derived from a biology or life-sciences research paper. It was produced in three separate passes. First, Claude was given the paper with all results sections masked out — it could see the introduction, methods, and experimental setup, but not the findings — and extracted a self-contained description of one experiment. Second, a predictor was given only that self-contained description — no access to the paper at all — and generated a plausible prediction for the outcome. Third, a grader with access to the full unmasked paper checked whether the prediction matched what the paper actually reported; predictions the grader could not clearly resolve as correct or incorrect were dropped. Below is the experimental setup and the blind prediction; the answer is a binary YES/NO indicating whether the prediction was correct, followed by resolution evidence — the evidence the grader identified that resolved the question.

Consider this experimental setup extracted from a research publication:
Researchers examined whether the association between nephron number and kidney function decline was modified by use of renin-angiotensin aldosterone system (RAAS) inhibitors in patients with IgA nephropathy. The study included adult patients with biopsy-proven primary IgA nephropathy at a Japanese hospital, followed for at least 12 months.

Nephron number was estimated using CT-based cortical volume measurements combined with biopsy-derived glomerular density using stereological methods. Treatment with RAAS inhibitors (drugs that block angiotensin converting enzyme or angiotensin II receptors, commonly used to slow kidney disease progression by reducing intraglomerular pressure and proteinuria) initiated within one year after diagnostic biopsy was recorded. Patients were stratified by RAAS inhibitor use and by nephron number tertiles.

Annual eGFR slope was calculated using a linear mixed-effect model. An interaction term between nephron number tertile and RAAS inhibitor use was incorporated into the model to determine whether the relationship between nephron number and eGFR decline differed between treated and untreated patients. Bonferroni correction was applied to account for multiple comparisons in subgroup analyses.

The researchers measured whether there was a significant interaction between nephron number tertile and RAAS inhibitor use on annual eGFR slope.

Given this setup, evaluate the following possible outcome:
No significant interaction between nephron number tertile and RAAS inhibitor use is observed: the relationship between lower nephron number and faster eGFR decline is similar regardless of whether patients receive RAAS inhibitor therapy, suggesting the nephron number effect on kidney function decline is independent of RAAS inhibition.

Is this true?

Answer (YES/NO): YES